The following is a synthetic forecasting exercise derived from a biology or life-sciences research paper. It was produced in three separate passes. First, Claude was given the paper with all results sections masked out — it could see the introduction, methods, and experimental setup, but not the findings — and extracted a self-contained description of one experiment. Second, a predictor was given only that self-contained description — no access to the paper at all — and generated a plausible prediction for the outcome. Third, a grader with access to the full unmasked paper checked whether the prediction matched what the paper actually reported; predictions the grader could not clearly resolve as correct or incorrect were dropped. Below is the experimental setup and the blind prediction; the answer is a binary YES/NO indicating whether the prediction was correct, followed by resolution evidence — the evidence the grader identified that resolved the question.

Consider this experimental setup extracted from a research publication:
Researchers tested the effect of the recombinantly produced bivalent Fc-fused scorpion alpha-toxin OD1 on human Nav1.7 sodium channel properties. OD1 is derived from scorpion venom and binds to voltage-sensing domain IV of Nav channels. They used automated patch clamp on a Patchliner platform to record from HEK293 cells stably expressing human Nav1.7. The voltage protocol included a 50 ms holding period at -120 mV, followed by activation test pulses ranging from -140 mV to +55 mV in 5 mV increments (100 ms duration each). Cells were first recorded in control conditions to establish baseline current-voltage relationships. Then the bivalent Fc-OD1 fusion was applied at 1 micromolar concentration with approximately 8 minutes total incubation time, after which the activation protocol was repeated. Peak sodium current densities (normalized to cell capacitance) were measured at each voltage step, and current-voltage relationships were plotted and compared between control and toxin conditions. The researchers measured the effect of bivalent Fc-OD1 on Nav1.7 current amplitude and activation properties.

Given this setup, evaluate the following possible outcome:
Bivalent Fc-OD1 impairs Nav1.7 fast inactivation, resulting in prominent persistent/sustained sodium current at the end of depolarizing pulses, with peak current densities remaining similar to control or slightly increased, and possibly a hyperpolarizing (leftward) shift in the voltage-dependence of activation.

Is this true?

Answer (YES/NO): NO